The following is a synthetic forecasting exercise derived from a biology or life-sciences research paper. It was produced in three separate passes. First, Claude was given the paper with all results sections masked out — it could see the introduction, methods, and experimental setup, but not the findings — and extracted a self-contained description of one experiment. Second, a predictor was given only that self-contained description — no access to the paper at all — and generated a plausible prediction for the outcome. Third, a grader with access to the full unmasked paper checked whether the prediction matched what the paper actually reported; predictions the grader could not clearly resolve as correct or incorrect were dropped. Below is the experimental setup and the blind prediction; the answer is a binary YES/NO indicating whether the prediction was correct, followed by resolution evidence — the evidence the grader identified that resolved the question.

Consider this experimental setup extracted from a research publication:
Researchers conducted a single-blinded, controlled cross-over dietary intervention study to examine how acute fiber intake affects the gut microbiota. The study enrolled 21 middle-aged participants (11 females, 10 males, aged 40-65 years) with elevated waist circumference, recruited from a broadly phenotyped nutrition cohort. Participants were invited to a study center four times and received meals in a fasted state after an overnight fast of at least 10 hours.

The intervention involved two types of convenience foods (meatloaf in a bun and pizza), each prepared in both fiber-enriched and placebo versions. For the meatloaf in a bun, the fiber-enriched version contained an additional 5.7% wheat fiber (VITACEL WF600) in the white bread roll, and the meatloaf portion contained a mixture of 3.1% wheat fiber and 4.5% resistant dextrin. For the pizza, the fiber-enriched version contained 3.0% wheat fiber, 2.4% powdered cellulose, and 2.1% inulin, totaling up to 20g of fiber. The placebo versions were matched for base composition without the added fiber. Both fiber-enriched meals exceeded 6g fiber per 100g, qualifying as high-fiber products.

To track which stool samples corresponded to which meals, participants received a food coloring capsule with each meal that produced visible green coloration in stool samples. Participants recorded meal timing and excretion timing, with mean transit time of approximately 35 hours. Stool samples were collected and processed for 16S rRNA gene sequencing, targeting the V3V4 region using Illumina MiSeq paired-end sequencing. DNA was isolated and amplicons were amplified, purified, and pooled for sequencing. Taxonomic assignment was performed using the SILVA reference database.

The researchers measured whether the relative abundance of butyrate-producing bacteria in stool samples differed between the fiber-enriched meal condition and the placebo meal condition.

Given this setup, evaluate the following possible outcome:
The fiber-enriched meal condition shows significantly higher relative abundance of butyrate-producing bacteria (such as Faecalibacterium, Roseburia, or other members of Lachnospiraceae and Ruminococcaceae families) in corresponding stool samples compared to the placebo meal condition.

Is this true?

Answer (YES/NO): YES